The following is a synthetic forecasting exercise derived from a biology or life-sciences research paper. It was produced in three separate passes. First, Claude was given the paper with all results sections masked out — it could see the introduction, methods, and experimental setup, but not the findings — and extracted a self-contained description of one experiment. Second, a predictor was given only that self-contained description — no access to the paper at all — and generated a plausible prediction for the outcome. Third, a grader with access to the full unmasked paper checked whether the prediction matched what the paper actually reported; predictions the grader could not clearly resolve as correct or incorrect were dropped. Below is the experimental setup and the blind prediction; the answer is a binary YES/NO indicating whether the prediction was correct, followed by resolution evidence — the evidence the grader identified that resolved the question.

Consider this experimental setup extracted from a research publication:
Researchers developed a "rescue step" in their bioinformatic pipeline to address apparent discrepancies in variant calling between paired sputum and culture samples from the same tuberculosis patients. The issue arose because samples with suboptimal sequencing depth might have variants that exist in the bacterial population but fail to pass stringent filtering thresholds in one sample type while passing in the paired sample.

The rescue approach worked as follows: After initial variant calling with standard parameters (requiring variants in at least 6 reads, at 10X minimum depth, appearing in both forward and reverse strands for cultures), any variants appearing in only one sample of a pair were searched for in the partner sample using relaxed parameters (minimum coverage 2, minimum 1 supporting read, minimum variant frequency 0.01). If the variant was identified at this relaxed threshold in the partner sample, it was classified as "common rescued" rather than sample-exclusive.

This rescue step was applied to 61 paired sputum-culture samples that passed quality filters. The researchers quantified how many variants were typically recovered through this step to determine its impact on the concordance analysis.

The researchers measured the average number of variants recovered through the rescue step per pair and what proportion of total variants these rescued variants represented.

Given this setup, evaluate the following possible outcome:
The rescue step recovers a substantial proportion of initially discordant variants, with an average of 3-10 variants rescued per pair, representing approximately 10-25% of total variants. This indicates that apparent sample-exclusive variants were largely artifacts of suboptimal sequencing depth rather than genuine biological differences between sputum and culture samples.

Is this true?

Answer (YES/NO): NO